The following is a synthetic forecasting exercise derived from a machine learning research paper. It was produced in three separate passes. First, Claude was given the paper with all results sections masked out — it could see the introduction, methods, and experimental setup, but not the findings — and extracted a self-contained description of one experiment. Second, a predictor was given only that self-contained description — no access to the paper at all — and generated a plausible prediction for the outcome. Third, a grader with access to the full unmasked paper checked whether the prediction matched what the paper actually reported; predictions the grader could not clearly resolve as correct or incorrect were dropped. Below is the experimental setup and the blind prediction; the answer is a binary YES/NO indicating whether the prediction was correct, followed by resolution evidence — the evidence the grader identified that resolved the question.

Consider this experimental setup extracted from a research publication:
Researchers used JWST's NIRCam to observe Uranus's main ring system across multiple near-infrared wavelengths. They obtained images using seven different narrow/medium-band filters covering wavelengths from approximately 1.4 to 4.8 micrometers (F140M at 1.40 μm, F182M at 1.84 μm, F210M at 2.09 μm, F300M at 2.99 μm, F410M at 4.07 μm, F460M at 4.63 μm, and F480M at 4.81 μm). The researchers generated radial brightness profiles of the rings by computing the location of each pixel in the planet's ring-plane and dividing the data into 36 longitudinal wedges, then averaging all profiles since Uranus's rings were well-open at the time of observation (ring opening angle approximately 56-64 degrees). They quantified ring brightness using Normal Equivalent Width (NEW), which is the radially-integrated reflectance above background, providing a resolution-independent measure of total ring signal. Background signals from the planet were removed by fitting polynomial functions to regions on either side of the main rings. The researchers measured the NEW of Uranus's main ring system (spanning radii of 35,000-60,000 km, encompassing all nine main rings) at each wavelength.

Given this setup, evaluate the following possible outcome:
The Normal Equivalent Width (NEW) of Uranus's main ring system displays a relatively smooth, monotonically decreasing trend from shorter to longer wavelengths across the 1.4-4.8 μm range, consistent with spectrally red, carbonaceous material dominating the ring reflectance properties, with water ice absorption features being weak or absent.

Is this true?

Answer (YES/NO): NO